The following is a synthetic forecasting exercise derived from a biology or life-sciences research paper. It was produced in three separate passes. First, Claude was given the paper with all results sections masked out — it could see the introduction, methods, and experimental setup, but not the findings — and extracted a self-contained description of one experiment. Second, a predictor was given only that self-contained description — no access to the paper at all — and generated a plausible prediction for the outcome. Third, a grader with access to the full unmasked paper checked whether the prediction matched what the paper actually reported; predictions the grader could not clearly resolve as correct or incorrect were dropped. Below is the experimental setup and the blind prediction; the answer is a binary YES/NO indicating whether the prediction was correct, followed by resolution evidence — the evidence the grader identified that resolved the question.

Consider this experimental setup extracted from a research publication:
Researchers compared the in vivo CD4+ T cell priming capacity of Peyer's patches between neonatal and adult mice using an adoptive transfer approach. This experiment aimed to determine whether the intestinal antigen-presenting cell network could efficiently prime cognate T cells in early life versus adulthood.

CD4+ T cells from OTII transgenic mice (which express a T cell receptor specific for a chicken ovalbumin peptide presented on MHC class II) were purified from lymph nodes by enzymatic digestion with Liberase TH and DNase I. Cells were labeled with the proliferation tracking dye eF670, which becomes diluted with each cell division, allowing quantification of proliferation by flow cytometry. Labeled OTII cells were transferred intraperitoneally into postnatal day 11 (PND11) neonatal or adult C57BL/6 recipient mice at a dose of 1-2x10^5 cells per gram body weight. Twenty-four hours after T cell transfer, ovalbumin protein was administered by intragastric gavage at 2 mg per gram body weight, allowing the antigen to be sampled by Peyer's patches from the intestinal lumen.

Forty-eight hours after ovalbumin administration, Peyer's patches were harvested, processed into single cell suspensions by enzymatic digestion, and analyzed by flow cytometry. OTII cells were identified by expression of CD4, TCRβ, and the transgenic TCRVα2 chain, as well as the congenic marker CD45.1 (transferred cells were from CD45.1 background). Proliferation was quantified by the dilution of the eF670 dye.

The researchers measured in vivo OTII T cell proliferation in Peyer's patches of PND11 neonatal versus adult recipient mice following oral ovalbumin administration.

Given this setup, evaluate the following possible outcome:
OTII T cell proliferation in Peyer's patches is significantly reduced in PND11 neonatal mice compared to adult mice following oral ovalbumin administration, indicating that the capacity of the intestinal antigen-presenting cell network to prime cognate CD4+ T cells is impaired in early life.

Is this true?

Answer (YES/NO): YES